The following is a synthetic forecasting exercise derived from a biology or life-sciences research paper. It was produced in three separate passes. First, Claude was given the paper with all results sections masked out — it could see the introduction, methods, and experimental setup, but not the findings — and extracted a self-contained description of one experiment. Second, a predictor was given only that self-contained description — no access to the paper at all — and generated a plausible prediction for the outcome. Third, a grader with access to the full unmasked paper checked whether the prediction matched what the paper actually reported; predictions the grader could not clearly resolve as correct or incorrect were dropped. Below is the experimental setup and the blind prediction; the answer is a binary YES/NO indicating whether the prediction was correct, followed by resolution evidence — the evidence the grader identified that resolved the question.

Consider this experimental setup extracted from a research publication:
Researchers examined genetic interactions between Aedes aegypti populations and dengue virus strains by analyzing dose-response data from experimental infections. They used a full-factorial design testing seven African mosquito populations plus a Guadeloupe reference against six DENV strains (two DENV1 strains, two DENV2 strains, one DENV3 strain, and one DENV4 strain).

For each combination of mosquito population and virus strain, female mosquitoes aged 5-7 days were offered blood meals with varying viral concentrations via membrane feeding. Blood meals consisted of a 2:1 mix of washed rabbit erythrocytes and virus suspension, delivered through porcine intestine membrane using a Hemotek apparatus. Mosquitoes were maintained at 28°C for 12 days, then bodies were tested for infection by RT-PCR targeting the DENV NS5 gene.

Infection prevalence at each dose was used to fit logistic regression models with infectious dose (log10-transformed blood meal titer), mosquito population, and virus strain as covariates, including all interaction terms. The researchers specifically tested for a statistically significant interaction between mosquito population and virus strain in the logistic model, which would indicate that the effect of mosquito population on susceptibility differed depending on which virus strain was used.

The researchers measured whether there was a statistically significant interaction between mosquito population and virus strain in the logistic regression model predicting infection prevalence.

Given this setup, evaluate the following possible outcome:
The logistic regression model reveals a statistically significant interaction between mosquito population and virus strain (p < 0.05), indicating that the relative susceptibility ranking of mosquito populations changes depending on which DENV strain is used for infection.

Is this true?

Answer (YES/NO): YES